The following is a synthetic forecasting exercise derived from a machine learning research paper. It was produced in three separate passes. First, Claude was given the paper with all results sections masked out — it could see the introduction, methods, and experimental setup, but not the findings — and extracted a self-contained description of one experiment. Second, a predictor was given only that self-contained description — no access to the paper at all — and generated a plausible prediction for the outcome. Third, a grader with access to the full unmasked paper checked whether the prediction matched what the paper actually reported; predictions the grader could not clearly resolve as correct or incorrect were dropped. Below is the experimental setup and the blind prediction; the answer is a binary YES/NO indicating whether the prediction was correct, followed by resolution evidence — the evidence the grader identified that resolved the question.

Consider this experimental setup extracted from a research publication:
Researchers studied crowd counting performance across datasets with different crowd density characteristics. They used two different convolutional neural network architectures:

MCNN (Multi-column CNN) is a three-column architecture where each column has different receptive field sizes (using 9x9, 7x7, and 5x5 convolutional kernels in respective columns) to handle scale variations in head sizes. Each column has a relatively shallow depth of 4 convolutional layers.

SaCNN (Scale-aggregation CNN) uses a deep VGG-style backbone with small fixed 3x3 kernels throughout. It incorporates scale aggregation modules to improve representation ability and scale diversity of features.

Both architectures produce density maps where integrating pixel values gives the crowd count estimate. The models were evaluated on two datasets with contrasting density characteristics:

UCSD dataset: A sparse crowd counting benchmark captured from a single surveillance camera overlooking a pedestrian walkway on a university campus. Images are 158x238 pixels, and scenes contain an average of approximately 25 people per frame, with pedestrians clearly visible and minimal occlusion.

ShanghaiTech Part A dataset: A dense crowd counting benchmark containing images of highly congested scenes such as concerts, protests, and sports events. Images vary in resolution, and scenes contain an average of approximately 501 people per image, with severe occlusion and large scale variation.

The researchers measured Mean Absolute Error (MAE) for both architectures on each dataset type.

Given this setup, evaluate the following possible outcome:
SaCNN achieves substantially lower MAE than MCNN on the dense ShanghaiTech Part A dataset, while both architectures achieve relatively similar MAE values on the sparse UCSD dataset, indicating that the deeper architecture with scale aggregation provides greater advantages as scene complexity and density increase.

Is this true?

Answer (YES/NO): NO